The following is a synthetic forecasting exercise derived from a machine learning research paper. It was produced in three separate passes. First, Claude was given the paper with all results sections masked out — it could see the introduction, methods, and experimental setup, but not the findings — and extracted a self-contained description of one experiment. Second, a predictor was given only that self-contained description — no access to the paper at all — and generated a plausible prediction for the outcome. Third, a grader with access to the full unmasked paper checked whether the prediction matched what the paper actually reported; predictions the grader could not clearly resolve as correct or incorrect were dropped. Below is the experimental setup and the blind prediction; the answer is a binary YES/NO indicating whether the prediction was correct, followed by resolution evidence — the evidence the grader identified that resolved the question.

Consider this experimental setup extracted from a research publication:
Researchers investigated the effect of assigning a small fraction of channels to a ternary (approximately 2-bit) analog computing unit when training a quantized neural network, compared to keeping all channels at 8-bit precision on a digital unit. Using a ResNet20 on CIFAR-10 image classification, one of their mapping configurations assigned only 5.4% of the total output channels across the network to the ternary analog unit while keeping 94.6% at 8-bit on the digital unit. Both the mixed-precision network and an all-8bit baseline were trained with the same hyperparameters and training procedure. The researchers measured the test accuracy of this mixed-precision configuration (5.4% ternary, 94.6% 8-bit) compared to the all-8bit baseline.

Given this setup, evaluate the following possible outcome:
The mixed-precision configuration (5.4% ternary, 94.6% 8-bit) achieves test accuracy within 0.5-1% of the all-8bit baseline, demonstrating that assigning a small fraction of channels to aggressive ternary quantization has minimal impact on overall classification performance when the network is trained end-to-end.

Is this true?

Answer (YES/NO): NO